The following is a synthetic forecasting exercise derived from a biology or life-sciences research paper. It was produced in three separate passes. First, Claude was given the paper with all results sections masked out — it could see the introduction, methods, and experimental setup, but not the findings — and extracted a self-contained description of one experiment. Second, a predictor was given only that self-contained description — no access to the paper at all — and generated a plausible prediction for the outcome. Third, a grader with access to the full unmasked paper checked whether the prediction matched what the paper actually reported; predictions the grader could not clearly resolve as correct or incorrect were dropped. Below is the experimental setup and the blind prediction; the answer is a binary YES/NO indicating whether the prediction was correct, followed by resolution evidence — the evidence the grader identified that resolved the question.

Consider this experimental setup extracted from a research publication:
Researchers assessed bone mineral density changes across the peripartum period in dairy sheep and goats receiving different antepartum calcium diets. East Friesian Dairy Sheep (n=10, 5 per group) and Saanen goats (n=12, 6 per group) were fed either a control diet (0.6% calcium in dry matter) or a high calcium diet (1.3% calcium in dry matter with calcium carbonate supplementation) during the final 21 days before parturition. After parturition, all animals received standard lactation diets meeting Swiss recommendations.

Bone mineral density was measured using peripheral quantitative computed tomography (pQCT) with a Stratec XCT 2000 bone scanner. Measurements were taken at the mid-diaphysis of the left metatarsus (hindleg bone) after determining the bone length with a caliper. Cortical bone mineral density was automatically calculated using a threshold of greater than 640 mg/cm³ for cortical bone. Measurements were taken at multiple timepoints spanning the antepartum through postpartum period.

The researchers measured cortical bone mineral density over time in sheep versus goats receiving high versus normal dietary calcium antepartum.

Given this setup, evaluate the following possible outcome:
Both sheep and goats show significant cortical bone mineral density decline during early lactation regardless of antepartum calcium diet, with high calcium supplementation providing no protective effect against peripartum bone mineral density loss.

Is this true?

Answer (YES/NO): NO